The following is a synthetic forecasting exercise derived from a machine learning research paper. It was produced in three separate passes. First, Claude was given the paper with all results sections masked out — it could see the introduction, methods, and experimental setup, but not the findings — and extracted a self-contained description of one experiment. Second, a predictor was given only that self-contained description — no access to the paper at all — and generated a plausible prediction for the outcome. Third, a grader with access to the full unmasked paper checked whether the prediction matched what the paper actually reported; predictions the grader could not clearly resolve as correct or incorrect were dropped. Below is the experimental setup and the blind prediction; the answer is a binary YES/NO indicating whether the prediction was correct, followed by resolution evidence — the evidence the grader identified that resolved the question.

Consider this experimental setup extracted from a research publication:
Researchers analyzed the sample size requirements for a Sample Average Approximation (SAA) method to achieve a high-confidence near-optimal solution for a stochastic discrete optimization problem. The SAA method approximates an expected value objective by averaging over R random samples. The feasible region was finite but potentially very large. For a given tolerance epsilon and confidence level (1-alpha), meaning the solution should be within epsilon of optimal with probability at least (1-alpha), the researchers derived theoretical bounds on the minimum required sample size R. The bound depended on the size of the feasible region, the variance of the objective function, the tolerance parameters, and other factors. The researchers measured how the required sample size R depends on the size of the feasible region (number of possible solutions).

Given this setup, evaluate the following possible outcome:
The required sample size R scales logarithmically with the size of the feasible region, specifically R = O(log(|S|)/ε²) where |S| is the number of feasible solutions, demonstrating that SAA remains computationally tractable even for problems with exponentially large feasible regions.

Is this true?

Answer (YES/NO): YES